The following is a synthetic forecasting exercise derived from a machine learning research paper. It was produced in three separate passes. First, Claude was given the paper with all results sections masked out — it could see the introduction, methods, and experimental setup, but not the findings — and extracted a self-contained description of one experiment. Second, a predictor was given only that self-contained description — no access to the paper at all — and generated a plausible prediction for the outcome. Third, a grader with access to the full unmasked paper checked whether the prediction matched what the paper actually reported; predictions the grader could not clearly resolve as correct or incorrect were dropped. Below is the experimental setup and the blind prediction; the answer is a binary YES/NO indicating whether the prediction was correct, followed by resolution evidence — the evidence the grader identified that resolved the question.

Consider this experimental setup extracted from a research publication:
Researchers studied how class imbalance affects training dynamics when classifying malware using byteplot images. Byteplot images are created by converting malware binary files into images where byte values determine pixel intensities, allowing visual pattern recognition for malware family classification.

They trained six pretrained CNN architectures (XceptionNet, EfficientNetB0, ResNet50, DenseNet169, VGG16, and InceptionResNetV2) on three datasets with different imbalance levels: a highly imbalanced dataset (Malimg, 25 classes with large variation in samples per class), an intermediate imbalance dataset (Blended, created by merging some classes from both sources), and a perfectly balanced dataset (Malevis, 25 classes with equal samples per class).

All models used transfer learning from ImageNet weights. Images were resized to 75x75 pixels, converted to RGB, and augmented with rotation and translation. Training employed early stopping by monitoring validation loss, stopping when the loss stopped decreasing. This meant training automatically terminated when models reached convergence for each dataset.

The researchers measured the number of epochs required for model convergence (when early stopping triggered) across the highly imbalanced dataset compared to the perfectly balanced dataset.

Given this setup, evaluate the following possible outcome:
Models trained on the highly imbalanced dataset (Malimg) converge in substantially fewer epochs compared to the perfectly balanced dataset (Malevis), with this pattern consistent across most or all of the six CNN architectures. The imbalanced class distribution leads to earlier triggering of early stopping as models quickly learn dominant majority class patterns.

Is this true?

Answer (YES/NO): YES